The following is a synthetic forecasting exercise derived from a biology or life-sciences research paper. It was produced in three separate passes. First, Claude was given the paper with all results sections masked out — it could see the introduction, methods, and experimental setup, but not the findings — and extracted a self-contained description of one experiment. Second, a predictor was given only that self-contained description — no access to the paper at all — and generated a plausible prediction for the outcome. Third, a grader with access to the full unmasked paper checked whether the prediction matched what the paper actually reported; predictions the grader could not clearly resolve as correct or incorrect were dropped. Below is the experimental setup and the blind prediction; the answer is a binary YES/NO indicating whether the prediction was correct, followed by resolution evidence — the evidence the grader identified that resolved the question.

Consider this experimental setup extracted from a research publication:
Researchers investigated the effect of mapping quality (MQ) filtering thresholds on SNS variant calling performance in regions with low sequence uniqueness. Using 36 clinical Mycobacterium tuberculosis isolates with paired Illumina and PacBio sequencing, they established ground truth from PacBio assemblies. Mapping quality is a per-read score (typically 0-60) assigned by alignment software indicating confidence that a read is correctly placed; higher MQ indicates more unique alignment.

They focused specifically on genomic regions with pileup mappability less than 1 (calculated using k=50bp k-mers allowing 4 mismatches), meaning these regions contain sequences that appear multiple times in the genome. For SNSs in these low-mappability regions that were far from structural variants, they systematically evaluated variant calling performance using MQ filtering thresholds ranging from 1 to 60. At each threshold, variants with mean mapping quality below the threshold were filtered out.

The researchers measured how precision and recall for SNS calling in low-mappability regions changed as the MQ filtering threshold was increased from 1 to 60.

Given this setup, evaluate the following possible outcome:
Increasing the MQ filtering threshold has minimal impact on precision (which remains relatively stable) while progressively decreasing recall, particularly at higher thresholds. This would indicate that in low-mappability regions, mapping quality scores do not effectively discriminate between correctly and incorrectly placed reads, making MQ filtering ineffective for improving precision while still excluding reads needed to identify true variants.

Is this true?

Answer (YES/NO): NO